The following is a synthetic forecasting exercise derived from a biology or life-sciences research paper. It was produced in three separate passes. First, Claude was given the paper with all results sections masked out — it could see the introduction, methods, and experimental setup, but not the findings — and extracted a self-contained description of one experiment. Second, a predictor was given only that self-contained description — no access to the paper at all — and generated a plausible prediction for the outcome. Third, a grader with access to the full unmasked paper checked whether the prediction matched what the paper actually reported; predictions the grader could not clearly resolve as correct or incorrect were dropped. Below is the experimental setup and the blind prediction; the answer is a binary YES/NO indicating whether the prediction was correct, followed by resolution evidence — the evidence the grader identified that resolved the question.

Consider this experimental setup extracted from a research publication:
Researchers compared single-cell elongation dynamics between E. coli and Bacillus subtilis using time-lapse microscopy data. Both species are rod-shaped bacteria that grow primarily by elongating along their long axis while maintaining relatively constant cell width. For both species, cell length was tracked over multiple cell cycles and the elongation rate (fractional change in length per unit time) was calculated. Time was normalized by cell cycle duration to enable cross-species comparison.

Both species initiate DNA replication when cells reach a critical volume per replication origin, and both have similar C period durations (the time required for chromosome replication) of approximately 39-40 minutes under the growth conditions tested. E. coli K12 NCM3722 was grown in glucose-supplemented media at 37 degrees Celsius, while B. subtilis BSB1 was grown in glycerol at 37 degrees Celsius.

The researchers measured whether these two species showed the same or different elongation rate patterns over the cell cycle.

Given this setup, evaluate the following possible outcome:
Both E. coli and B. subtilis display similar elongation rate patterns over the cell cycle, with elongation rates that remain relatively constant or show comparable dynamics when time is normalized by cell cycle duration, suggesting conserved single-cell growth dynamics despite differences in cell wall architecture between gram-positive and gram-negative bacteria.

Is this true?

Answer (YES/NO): NO